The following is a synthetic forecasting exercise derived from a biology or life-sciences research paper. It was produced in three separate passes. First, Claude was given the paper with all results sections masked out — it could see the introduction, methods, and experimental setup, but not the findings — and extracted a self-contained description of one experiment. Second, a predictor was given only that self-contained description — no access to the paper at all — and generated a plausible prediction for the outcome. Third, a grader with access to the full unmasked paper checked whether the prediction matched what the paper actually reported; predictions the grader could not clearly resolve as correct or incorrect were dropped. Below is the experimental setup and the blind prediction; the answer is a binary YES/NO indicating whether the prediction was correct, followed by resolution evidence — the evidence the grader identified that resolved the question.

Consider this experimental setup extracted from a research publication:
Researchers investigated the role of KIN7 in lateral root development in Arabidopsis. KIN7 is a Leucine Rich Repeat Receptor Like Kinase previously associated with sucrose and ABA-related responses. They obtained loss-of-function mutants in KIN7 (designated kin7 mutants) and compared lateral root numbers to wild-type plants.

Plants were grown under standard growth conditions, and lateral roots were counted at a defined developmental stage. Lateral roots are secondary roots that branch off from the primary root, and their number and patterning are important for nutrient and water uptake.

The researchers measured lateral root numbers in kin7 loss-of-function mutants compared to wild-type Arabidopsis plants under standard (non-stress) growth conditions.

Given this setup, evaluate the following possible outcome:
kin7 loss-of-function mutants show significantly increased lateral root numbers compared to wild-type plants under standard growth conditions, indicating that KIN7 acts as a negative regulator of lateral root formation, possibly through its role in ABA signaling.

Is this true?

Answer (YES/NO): NO